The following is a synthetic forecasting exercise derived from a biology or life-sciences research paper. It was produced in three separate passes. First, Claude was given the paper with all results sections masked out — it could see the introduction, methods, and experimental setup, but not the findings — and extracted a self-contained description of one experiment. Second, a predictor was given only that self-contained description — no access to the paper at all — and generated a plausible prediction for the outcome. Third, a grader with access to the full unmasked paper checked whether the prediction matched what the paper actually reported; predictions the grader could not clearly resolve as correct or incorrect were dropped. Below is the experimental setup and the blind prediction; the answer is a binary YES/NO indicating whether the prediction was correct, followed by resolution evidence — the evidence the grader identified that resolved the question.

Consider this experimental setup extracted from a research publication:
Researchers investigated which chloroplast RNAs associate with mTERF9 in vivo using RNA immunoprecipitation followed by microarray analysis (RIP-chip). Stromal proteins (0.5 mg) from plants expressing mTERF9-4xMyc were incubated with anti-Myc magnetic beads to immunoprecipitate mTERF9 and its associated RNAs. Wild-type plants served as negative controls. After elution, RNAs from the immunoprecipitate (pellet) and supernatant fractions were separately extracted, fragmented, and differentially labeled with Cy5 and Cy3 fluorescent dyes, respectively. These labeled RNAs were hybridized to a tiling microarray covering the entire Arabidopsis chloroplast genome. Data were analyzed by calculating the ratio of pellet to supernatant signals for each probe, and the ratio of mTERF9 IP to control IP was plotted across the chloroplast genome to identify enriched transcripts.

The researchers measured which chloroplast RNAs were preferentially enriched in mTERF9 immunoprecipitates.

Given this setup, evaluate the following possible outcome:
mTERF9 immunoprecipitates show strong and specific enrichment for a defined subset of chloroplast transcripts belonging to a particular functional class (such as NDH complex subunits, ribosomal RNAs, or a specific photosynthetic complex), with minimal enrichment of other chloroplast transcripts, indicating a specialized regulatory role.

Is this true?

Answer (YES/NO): YES